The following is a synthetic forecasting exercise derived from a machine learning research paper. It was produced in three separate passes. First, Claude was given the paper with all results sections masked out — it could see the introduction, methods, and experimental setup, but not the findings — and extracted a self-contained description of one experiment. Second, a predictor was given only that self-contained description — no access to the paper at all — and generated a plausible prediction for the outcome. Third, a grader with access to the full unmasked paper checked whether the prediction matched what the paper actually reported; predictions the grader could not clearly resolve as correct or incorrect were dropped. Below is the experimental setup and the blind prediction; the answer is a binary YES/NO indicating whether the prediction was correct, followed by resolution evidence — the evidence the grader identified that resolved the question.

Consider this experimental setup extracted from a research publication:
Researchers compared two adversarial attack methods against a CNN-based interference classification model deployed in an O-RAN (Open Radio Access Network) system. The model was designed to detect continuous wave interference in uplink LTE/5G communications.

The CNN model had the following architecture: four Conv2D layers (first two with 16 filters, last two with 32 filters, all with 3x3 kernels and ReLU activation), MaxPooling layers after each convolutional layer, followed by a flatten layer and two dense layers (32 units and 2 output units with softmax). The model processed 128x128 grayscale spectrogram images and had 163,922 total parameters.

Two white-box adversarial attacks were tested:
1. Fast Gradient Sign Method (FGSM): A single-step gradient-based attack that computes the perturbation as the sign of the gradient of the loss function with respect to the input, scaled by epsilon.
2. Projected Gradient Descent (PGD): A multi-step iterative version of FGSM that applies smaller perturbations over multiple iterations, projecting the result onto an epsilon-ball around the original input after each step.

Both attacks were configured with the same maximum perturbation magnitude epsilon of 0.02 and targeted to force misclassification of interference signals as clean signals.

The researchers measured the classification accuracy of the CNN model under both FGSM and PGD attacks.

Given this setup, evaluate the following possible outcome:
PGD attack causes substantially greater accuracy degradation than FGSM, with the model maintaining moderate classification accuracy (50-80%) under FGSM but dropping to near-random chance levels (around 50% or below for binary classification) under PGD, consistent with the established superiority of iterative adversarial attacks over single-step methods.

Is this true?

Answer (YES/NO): NO